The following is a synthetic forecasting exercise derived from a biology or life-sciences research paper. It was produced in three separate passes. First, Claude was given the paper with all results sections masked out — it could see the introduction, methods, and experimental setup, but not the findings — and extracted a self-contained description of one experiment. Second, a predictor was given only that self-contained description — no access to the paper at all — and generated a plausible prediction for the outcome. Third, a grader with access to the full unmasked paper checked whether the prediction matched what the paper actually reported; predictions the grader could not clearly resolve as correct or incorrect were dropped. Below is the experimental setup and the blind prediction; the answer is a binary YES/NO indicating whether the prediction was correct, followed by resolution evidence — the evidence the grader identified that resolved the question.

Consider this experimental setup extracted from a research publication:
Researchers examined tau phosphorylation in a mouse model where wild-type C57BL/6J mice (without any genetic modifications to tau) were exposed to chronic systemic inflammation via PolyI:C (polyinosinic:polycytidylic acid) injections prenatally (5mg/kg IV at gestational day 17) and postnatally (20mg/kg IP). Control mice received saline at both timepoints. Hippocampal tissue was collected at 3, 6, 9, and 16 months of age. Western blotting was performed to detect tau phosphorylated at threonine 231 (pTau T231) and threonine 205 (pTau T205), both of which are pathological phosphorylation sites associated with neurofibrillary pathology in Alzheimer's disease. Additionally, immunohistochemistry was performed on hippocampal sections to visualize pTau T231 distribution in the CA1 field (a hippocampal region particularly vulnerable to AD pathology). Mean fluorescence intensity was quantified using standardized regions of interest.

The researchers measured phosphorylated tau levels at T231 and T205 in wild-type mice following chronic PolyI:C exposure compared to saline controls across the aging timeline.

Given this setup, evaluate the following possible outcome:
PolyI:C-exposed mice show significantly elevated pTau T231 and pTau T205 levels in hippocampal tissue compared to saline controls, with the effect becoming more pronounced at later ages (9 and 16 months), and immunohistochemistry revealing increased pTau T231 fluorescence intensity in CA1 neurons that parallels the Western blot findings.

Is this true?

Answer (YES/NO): NO